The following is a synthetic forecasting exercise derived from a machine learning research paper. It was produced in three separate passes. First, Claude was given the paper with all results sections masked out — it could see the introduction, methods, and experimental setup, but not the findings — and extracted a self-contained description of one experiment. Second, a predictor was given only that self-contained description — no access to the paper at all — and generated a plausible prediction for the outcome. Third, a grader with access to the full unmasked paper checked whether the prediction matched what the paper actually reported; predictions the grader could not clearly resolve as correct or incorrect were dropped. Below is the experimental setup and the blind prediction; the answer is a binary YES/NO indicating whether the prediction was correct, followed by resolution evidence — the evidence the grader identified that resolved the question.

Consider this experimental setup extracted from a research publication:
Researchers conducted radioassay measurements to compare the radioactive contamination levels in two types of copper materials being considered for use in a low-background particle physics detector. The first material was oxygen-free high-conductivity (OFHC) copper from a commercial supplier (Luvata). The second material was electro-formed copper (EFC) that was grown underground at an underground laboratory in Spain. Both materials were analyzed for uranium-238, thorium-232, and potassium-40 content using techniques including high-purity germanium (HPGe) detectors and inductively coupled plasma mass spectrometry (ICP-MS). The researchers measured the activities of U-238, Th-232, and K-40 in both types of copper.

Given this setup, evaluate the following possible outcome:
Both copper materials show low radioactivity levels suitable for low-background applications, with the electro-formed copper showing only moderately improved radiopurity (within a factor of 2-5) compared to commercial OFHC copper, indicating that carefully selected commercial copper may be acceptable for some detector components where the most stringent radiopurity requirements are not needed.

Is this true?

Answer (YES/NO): NO